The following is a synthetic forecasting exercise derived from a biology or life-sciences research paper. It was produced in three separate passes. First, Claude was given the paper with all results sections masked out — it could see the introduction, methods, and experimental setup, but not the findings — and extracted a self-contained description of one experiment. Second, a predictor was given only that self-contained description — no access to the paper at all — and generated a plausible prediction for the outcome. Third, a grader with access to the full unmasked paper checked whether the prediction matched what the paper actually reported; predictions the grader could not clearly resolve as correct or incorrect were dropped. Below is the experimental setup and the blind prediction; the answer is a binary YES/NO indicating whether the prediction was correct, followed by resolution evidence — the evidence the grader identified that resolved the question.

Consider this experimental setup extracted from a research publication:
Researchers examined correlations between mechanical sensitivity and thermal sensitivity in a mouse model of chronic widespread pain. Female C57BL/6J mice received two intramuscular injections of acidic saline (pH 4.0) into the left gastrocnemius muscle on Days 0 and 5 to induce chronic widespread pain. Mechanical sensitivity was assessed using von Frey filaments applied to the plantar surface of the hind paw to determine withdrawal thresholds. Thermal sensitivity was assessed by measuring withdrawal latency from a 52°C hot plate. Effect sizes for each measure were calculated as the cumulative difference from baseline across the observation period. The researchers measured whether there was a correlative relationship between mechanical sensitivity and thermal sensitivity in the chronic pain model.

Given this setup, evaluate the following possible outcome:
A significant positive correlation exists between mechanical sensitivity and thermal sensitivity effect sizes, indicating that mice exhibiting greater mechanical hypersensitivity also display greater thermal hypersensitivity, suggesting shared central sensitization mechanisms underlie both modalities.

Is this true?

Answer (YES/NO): NO